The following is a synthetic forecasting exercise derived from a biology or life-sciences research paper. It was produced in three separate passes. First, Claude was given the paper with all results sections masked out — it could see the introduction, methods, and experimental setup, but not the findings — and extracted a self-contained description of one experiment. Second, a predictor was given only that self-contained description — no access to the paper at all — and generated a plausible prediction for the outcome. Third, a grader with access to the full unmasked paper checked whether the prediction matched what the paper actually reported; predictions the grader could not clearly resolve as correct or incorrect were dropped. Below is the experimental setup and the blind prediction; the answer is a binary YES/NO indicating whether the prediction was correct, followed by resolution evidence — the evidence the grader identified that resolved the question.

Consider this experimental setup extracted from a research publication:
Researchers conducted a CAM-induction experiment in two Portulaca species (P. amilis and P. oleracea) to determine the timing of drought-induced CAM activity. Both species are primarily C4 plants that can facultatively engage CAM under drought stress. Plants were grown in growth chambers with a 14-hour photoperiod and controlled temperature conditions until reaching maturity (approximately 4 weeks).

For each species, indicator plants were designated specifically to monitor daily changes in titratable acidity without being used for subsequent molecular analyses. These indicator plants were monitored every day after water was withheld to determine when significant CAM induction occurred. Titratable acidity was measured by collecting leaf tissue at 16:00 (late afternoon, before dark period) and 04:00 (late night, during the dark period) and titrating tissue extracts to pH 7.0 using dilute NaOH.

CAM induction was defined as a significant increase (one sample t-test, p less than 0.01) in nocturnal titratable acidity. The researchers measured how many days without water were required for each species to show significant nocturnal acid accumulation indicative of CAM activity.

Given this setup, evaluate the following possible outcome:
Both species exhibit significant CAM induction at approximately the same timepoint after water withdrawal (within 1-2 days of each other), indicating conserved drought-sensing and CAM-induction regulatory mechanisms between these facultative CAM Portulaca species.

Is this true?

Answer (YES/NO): YES